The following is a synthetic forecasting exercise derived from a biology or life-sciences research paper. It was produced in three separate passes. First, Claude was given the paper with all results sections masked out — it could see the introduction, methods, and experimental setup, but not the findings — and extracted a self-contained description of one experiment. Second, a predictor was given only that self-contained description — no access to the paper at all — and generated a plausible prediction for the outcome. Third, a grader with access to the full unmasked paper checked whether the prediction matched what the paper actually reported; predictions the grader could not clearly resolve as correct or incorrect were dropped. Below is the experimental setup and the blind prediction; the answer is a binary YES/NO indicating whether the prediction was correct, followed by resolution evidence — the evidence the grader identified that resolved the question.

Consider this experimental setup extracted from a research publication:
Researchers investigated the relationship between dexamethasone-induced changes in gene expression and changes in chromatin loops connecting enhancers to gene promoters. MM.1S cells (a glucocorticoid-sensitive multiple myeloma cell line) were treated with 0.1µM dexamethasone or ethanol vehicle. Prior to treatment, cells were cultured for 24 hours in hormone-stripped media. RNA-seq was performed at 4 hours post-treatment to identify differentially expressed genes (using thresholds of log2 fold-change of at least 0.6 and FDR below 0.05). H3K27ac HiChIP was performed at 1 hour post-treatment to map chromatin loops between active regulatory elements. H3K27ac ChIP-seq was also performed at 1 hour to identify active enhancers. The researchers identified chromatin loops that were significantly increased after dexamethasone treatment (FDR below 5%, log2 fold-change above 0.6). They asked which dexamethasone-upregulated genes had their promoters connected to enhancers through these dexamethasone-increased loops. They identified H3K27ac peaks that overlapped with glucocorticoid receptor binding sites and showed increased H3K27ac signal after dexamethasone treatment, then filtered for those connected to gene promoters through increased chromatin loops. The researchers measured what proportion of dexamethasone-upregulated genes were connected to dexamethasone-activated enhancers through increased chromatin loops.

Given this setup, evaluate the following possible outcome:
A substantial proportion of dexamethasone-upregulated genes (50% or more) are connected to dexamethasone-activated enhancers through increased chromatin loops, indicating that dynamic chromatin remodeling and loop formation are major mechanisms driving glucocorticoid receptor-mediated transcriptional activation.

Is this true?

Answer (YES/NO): YES